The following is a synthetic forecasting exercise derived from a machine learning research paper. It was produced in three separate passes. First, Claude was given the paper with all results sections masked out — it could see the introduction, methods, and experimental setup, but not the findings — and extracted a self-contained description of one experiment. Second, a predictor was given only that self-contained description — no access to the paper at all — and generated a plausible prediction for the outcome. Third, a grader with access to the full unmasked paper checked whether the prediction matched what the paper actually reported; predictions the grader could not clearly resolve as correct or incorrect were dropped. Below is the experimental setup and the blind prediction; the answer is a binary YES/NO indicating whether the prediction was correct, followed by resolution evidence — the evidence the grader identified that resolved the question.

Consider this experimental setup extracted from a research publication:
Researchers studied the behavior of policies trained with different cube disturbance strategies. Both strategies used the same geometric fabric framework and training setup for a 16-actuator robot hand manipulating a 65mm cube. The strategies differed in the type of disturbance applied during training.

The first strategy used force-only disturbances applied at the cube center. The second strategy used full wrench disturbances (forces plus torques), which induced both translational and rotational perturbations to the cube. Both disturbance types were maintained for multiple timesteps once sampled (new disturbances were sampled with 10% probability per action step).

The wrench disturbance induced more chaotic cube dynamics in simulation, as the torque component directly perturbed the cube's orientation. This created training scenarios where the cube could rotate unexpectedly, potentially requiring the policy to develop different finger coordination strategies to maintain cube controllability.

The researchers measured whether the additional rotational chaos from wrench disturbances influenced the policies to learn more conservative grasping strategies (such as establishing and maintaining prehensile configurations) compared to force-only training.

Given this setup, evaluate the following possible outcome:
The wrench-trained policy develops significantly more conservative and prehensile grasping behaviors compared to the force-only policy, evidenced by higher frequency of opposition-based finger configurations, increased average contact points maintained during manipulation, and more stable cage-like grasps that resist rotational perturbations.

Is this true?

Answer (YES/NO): NO